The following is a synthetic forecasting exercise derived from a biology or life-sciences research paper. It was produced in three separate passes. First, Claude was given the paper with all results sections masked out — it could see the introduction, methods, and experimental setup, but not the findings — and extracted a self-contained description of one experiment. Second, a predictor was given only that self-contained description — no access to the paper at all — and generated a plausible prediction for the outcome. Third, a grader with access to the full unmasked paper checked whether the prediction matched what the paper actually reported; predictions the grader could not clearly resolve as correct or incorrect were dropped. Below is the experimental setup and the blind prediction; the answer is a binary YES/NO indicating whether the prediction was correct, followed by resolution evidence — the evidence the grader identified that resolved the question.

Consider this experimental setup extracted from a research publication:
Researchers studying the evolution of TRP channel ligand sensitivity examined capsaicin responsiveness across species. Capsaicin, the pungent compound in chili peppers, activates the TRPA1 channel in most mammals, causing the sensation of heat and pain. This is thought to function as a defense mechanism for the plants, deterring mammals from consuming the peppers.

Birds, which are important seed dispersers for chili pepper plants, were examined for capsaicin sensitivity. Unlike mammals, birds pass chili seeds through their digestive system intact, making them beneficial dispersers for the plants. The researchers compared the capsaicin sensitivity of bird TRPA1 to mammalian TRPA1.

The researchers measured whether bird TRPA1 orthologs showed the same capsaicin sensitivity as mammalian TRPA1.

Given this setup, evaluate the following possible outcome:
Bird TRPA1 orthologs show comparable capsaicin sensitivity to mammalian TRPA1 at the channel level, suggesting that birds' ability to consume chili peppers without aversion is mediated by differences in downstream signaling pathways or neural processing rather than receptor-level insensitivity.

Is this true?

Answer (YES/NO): NO